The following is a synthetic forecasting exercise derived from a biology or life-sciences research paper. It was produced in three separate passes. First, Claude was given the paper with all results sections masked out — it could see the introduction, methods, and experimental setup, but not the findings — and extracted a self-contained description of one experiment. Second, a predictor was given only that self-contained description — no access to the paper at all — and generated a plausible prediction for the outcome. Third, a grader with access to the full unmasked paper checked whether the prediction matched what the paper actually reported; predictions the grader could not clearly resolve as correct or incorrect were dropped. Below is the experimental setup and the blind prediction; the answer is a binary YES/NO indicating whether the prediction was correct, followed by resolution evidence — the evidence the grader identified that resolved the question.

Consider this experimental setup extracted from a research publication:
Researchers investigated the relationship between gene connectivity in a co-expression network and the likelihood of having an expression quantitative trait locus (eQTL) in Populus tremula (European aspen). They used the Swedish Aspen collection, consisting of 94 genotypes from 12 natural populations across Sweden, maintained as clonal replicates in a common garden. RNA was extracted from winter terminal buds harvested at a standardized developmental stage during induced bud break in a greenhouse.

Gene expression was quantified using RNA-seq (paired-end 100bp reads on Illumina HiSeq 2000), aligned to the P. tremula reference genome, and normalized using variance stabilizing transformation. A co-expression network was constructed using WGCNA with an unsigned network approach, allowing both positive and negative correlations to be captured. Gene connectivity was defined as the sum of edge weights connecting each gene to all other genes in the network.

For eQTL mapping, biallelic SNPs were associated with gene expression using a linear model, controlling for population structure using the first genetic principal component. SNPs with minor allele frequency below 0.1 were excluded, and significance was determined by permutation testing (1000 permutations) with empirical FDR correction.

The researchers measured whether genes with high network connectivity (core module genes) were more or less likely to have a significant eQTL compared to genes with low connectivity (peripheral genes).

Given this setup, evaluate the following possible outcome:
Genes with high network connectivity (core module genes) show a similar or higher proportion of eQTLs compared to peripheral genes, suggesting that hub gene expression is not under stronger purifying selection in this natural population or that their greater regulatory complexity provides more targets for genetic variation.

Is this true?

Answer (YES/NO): NO